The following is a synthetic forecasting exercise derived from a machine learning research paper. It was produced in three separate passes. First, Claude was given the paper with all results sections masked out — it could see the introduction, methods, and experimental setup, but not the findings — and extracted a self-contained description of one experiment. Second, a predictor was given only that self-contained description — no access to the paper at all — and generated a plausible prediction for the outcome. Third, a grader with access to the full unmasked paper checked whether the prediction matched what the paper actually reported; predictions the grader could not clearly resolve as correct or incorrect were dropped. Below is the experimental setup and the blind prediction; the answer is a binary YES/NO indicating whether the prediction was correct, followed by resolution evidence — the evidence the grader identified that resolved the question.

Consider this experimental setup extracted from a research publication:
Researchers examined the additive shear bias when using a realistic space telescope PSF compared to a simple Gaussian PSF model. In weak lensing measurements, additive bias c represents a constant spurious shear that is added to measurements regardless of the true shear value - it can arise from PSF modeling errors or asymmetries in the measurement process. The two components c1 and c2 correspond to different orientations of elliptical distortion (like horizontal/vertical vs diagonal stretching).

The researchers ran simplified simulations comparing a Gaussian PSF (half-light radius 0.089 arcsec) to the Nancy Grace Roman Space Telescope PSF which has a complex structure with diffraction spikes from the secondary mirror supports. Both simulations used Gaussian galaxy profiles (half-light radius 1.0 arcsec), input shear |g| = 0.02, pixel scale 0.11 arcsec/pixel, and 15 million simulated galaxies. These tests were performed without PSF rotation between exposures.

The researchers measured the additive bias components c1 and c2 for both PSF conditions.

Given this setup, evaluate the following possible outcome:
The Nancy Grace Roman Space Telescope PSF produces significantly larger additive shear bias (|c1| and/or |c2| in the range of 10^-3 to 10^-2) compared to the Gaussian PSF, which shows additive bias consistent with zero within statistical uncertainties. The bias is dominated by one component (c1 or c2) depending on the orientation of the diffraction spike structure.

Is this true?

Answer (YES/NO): NO